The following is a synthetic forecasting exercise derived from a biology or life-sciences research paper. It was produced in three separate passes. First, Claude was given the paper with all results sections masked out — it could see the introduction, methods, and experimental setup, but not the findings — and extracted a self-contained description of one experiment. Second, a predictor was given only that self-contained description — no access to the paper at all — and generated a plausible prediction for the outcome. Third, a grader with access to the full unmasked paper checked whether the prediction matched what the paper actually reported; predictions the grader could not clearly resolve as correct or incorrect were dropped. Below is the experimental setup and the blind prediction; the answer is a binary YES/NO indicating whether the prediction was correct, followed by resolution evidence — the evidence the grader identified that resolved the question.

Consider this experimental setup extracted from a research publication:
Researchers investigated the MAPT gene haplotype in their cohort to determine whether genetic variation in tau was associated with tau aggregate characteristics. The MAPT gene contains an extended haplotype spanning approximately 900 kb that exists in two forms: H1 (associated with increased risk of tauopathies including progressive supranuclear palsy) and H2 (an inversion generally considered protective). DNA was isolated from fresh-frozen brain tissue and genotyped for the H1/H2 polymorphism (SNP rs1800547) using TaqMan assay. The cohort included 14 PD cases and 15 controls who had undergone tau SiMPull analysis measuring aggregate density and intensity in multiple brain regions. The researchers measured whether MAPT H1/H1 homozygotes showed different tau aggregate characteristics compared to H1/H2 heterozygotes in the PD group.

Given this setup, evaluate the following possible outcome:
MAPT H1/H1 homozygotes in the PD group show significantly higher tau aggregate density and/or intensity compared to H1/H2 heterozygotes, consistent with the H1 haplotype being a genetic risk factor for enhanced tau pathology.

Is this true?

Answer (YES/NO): NO